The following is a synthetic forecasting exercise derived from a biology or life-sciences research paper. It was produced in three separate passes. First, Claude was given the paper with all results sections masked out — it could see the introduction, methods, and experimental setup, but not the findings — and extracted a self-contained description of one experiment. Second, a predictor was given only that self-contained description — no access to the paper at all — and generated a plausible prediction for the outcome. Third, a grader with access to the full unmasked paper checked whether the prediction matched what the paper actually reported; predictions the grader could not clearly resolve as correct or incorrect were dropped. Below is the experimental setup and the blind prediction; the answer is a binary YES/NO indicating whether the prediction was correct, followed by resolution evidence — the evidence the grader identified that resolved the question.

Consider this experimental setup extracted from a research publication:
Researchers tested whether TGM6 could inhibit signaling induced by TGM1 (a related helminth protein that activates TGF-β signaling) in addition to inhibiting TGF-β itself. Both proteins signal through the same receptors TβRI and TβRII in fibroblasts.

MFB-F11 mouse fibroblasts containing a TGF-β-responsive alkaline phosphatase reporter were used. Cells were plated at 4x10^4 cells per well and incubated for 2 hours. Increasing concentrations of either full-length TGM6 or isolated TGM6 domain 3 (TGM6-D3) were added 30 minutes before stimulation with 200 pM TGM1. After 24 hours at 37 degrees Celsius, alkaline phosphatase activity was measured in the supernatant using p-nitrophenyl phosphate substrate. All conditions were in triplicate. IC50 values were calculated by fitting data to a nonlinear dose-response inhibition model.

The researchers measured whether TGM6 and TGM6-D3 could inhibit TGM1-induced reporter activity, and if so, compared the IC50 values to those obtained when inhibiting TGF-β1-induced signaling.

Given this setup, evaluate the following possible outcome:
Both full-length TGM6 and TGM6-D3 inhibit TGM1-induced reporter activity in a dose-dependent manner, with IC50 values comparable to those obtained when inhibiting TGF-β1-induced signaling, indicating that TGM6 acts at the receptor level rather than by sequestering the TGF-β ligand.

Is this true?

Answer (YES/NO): NO